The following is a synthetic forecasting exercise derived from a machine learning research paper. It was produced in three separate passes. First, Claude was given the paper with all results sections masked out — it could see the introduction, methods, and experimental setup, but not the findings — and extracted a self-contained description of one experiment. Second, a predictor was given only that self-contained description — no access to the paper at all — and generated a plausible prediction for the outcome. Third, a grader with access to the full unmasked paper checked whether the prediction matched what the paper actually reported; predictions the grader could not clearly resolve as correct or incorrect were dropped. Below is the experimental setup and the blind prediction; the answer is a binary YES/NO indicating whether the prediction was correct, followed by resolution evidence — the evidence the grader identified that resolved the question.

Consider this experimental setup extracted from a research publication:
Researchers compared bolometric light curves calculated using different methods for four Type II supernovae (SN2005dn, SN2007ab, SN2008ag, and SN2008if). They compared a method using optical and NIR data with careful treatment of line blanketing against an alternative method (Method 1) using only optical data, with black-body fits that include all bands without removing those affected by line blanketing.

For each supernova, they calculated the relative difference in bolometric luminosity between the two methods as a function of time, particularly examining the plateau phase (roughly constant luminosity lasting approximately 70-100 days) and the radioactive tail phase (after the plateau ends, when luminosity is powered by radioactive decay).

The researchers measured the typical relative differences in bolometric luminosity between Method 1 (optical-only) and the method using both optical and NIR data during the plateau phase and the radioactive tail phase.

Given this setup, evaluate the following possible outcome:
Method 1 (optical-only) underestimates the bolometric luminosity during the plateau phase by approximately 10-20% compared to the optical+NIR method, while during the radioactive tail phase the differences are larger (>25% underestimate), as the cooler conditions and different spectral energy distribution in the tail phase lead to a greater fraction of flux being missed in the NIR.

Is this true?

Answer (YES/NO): NO